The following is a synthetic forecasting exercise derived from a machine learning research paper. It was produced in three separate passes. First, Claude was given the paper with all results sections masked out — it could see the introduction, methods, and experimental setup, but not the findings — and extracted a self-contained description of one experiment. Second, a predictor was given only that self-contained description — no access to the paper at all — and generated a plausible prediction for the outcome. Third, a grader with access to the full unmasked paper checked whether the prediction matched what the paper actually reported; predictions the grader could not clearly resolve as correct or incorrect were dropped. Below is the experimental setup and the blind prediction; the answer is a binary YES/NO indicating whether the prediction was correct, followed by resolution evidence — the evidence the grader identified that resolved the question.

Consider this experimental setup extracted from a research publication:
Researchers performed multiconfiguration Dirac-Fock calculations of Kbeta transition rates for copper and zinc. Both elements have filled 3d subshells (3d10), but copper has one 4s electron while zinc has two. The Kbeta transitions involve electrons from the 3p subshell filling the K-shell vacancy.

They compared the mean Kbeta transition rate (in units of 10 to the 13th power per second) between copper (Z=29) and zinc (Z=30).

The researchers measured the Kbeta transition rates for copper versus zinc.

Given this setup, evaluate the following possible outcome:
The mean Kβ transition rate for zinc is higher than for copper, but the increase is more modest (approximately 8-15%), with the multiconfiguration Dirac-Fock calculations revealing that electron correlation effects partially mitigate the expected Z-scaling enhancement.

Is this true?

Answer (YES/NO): NO